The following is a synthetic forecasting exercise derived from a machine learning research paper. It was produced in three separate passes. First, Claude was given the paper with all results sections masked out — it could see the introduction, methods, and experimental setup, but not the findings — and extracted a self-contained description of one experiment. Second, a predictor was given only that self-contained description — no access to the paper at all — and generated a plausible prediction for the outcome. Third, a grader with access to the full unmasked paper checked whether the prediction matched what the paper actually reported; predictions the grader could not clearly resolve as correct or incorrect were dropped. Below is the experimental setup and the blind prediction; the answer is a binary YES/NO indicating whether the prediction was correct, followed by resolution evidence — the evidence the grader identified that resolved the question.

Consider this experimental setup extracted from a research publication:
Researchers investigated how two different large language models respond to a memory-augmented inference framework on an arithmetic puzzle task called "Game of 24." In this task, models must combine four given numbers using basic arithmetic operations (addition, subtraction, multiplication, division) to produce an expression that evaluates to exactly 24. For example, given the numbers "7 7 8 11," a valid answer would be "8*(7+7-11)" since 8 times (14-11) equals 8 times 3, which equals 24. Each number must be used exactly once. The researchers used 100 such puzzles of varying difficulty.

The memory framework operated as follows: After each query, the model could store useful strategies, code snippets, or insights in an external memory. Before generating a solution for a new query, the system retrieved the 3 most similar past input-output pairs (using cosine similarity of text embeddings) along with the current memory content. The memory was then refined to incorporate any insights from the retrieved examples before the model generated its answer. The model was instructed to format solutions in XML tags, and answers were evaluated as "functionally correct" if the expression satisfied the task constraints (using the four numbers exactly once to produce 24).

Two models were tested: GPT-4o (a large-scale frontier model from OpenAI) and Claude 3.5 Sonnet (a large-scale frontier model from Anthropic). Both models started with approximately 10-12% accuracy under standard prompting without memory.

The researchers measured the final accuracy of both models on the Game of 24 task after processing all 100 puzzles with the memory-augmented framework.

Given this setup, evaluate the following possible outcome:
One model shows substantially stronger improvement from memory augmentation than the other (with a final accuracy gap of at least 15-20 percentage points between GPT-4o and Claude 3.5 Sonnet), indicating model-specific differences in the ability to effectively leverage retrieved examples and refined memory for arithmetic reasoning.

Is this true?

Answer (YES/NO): YES